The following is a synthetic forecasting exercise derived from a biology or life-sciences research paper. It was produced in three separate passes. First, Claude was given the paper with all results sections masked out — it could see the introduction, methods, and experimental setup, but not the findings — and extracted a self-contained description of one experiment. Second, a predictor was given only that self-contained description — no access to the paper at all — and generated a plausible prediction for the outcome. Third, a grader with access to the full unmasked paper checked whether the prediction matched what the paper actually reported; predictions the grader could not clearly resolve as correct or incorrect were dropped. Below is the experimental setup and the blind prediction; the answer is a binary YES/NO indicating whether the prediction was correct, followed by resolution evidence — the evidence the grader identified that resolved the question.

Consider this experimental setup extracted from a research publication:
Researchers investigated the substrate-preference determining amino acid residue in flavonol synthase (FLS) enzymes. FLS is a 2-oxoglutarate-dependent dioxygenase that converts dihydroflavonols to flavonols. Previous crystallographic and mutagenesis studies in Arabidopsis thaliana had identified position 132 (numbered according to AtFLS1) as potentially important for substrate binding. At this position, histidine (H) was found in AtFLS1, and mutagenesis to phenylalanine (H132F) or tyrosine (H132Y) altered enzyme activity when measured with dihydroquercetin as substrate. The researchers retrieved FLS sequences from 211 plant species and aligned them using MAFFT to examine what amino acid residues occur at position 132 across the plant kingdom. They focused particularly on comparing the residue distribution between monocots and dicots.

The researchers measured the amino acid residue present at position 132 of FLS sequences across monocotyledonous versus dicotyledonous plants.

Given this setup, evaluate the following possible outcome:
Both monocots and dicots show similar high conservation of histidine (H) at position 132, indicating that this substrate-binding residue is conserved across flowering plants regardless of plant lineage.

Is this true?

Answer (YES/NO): NO